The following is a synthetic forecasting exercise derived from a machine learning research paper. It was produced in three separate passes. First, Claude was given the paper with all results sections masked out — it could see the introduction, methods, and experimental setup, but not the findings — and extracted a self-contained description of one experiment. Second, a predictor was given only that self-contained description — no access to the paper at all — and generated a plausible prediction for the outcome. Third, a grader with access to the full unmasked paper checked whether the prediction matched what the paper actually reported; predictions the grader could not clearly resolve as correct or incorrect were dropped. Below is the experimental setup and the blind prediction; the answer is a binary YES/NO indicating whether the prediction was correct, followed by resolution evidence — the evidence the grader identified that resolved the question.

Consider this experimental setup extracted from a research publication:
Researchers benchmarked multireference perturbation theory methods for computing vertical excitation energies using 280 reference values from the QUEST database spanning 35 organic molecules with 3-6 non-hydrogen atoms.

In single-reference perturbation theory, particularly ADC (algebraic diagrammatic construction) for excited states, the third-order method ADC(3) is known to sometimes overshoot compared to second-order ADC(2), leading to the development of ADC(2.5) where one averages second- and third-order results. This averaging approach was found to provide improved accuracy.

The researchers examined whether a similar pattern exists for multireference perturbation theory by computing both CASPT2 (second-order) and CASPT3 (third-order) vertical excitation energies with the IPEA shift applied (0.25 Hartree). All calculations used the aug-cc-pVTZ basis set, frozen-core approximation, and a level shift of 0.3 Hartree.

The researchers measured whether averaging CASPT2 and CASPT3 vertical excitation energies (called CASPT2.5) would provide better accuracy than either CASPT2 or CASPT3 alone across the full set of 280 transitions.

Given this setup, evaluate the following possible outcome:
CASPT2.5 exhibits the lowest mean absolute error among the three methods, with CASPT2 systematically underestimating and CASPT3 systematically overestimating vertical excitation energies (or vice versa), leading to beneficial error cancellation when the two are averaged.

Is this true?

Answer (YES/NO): NO